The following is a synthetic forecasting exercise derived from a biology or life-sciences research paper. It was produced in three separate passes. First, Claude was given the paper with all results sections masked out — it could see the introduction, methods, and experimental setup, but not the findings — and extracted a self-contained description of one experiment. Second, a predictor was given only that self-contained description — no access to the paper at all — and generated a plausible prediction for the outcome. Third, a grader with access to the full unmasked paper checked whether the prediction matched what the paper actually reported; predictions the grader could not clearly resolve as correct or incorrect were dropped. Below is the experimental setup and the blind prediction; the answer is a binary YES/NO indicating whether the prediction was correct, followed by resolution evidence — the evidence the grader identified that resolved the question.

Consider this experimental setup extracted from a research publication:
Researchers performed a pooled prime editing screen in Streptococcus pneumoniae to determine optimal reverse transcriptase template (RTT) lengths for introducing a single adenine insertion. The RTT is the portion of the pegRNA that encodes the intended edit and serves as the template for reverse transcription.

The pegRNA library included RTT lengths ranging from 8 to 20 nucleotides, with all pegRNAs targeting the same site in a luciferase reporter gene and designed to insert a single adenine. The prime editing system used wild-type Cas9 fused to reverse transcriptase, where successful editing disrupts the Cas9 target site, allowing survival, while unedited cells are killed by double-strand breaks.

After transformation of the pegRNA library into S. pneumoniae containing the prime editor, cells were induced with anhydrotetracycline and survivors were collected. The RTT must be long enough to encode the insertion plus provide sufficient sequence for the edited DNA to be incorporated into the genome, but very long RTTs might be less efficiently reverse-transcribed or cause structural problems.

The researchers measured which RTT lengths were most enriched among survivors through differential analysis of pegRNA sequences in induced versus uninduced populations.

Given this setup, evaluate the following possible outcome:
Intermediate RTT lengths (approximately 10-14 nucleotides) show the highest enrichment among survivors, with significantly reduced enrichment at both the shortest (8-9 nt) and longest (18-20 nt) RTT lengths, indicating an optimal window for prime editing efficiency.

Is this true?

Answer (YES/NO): NO